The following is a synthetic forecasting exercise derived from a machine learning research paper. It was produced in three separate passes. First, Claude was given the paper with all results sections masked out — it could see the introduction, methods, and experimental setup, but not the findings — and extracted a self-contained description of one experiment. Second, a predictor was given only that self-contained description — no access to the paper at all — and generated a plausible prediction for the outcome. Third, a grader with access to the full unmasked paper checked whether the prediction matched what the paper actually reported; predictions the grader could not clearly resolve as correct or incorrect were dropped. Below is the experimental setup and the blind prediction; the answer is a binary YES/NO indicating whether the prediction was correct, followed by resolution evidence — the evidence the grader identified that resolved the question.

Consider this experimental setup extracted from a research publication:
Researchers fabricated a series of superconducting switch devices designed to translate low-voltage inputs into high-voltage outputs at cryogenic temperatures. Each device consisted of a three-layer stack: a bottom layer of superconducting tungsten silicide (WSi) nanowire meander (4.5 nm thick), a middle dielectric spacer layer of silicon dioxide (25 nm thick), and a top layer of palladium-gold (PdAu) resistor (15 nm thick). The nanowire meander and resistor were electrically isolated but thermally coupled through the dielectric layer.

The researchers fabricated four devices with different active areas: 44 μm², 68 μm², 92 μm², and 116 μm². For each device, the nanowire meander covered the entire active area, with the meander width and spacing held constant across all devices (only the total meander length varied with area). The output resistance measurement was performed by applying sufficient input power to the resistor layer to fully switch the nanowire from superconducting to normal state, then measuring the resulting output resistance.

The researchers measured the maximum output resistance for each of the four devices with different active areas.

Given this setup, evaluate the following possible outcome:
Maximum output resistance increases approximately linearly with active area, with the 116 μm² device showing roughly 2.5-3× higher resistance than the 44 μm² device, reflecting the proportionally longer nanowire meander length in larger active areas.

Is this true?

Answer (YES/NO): YES